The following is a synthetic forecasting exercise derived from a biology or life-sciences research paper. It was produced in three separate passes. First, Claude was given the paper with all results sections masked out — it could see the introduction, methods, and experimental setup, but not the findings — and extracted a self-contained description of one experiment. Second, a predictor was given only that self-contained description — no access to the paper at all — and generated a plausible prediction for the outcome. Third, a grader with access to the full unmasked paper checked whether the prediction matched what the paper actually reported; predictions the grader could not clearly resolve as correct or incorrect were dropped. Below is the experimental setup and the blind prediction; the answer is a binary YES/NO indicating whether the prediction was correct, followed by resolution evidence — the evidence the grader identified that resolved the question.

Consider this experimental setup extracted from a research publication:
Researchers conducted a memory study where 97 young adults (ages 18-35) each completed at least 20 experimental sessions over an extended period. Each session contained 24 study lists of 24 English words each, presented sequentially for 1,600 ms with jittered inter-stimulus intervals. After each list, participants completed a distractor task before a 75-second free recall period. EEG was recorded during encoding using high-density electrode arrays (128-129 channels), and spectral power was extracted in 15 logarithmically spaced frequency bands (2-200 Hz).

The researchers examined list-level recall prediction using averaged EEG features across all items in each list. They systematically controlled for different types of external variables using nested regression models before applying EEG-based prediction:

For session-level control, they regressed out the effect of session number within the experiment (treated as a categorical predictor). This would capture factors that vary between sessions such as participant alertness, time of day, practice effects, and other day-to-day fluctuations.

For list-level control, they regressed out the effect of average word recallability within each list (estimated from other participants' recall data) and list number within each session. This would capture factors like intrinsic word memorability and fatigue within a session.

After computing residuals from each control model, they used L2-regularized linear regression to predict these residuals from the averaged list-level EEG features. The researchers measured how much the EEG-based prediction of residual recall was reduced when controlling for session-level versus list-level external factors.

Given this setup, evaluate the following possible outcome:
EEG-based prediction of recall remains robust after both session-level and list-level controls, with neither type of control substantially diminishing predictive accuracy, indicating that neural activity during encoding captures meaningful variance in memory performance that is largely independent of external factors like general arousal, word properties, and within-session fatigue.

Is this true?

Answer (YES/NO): NO